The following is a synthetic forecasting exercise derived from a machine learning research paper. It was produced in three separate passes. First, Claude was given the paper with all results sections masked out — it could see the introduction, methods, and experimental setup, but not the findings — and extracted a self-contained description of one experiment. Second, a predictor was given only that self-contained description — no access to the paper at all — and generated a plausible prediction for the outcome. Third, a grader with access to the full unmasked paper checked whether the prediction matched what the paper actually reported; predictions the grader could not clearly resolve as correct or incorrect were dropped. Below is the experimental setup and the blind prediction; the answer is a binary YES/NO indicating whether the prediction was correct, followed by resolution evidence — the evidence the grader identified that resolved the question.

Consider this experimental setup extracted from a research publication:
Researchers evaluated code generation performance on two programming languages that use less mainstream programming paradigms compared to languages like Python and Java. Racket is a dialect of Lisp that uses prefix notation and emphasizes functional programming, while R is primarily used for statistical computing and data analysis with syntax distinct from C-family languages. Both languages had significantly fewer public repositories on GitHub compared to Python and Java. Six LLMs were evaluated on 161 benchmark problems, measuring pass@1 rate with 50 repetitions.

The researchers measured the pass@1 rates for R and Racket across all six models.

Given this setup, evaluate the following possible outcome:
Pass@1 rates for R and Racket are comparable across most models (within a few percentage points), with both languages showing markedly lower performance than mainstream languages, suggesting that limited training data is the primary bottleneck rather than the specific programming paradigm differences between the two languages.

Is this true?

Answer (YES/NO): YES